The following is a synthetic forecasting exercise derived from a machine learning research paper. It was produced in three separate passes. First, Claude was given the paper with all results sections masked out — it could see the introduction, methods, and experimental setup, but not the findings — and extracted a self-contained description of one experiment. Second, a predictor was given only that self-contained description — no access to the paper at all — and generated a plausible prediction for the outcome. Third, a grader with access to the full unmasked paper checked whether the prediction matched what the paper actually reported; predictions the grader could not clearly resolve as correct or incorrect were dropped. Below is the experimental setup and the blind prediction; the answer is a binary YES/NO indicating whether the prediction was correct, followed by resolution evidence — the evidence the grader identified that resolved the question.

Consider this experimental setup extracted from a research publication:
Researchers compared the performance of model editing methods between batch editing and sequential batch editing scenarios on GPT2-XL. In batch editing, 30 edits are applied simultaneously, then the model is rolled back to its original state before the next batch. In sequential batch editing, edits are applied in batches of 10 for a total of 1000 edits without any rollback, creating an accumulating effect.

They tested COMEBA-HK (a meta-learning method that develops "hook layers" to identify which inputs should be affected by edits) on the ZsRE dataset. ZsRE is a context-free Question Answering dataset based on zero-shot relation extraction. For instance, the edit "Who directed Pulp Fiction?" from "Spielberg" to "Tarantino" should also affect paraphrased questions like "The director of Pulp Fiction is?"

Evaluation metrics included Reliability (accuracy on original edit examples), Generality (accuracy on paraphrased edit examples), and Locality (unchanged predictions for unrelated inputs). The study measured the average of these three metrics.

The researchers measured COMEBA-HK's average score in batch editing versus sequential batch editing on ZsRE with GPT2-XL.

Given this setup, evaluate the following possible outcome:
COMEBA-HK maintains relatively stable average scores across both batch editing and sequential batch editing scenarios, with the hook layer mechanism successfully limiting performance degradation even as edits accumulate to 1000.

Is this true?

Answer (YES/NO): NO